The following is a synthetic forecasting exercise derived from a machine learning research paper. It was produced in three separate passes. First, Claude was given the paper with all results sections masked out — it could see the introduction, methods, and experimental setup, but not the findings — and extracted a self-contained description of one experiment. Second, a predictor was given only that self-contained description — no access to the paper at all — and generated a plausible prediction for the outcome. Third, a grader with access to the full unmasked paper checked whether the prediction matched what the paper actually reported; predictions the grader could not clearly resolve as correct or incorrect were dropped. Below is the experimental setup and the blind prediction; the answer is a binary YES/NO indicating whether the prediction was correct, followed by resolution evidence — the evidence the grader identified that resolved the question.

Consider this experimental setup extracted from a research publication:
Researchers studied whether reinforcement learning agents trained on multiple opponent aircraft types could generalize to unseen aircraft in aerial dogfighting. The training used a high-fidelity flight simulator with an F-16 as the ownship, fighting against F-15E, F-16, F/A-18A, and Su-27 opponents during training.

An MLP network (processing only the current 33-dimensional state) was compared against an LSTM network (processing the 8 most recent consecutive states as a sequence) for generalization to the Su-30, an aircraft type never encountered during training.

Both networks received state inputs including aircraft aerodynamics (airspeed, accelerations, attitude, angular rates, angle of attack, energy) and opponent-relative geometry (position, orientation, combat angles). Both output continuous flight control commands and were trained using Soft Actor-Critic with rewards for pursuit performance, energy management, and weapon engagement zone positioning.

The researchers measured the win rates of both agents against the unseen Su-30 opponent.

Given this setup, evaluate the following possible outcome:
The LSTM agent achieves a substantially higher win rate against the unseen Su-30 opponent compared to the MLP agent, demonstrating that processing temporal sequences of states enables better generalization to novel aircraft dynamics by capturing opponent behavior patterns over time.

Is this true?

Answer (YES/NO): YES